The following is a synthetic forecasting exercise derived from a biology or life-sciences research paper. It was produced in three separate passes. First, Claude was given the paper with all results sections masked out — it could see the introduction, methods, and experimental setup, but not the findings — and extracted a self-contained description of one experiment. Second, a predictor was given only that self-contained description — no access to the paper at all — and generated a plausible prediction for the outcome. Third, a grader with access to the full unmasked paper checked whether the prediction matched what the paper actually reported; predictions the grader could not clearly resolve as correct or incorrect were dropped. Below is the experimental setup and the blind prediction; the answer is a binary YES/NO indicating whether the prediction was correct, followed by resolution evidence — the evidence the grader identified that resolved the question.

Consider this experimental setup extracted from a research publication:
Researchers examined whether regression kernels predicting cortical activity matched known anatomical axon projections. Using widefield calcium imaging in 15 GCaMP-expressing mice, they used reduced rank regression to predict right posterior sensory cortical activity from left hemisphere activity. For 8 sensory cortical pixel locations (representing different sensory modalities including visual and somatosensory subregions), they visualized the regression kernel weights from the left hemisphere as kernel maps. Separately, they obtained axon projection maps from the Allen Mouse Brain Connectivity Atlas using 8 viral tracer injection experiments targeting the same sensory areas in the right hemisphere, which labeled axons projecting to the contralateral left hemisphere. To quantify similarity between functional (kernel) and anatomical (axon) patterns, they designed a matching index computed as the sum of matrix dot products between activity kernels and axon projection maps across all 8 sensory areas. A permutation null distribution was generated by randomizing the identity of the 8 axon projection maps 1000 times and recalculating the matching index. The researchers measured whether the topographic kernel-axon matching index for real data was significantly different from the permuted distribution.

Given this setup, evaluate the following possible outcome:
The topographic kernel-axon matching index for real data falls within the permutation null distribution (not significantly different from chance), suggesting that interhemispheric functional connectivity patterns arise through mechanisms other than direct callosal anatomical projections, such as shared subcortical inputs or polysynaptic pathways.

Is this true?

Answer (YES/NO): NO